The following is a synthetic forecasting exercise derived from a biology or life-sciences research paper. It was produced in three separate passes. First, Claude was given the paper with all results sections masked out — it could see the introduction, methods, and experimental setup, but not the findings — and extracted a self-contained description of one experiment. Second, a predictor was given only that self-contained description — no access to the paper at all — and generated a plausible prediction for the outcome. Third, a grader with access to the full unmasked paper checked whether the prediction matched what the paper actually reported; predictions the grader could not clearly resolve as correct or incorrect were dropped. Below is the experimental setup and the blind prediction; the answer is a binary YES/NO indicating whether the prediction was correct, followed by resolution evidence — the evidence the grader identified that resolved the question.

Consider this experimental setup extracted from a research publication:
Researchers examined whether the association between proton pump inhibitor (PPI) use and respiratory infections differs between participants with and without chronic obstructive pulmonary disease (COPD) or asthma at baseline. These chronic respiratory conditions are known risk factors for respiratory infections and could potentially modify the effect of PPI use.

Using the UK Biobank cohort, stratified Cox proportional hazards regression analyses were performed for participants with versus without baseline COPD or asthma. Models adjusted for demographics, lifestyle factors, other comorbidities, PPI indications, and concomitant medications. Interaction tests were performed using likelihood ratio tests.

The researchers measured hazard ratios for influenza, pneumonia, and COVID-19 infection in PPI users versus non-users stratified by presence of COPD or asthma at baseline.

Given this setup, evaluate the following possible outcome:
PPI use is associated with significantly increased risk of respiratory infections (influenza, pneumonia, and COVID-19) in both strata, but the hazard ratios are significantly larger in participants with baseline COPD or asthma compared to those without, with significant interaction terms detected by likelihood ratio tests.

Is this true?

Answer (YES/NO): NO